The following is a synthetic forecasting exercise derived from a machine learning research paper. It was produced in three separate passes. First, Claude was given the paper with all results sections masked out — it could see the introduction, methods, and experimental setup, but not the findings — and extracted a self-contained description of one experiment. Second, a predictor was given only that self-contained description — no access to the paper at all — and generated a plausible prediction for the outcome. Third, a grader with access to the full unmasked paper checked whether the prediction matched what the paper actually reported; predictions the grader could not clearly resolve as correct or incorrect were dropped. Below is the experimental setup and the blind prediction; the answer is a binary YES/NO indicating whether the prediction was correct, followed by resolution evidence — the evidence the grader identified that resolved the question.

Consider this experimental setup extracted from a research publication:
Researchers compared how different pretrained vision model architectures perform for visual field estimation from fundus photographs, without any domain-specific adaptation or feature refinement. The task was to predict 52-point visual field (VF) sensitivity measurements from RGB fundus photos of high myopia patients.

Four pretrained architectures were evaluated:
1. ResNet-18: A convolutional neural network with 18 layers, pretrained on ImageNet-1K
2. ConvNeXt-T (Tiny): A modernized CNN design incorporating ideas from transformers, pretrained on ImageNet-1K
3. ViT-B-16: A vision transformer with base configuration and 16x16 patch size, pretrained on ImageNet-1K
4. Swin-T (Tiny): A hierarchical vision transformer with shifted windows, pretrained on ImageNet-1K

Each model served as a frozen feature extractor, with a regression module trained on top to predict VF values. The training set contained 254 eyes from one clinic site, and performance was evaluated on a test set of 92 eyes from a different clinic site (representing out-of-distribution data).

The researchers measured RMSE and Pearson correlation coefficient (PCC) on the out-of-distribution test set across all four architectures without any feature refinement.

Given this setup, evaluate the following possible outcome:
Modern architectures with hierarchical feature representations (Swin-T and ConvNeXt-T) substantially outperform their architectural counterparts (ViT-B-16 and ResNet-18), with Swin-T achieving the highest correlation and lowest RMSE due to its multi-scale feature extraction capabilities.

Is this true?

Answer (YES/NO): NO